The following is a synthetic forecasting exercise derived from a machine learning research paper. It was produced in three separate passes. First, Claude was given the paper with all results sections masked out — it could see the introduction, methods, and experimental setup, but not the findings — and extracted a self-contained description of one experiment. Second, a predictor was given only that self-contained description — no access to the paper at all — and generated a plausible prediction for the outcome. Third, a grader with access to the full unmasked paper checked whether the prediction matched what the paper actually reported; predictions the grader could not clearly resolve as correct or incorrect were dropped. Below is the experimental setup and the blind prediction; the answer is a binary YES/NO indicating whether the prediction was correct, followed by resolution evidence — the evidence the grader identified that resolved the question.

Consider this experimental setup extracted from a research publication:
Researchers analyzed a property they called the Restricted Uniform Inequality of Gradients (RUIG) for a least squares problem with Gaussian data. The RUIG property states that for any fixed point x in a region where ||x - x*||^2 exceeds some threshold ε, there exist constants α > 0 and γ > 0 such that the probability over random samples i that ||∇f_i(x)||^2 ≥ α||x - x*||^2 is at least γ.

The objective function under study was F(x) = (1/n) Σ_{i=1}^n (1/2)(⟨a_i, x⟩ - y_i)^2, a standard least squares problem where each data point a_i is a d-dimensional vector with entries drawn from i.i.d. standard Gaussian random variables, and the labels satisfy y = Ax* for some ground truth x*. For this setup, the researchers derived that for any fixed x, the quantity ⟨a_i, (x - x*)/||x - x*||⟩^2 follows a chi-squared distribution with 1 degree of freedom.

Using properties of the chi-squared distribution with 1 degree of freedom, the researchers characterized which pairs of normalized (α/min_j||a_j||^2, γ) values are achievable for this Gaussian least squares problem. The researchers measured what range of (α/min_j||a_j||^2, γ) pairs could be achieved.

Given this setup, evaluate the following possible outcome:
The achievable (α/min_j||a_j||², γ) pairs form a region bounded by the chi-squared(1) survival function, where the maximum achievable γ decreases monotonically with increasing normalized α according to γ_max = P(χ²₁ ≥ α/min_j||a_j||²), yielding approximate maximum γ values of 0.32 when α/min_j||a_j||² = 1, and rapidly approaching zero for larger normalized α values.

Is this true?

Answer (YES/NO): YES